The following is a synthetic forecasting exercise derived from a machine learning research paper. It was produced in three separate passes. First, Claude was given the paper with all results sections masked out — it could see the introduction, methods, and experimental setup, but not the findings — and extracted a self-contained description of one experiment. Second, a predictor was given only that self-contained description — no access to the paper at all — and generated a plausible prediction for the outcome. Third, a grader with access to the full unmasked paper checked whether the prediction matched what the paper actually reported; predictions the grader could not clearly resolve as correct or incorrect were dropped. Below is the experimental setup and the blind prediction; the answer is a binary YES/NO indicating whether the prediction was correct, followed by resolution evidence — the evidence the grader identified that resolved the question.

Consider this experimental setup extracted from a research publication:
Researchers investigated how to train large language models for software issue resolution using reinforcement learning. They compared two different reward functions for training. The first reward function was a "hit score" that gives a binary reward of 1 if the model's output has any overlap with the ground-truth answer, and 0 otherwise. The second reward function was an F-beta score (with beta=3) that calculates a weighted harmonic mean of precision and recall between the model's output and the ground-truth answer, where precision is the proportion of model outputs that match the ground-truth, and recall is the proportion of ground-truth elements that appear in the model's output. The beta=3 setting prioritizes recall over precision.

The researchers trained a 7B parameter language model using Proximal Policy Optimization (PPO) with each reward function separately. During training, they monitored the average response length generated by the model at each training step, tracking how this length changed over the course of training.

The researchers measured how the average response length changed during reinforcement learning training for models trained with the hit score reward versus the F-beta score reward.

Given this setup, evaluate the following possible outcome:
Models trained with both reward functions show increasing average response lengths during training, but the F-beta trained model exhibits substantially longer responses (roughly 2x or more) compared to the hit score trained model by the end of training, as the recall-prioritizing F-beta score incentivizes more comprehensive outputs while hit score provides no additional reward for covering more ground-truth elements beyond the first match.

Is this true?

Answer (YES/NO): NO